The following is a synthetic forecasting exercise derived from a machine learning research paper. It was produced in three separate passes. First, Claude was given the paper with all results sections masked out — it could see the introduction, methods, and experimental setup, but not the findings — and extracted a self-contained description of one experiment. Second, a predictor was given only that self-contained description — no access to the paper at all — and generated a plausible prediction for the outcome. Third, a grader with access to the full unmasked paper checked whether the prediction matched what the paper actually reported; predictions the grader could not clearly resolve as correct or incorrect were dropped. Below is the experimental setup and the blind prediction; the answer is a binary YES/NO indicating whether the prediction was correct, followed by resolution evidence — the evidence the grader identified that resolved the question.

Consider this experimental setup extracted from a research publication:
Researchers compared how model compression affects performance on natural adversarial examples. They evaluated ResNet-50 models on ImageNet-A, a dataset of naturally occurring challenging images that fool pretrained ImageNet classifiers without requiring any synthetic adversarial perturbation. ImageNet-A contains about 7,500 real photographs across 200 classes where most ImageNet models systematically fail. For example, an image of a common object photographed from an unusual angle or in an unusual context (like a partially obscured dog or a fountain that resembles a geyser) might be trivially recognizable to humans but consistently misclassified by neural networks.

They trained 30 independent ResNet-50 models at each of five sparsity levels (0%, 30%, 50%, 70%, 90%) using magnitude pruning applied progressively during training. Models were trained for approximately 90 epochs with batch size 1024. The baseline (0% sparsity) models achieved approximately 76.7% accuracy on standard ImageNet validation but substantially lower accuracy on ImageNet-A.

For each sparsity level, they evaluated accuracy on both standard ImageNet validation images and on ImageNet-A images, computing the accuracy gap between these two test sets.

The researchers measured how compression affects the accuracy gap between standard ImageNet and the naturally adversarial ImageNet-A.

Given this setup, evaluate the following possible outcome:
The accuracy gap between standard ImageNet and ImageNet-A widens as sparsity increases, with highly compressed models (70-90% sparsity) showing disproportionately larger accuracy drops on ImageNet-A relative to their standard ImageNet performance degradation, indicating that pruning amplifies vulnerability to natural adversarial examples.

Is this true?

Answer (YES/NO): YES